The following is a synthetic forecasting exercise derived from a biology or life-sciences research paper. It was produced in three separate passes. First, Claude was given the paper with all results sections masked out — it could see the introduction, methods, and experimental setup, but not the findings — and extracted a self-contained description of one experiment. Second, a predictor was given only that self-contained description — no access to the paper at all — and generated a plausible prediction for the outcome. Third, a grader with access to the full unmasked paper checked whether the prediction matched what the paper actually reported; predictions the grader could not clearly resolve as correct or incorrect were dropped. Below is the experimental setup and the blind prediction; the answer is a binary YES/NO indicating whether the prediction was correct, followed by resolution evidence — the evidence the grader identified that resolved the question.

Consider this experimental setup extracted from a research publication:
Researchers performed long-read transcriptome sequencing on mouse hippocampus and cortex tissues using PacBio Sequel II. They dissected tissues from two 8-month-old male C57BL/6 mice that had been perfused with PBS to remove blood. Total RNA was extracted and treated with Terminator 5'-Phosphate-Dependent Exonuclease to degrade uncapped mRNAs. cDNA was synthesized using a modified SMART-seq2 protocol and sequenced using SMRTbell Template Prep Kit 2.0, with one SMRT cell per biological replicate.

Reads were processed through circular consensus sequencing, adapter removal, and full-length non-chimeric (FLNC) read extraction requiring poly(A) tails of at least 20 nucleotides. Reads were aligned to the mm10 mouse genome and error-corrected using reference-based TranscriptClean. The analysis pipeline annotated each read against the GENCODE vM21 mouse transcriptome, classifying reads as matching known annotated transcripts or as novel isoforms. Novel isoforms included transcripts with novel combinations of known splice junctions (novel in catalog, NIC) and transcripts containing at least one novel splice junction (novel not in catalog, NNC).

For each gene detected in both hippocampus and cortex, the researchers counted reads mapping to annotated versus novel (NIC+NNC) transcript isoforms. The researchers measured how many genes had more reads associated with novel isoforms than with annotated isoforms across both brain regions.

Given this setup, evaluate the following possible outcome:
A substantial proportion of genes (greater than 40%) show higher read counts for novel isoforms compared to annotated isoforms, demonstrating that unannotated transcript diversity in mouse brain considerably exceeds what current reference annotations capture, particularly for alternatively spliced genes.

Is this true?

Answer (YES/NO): NO